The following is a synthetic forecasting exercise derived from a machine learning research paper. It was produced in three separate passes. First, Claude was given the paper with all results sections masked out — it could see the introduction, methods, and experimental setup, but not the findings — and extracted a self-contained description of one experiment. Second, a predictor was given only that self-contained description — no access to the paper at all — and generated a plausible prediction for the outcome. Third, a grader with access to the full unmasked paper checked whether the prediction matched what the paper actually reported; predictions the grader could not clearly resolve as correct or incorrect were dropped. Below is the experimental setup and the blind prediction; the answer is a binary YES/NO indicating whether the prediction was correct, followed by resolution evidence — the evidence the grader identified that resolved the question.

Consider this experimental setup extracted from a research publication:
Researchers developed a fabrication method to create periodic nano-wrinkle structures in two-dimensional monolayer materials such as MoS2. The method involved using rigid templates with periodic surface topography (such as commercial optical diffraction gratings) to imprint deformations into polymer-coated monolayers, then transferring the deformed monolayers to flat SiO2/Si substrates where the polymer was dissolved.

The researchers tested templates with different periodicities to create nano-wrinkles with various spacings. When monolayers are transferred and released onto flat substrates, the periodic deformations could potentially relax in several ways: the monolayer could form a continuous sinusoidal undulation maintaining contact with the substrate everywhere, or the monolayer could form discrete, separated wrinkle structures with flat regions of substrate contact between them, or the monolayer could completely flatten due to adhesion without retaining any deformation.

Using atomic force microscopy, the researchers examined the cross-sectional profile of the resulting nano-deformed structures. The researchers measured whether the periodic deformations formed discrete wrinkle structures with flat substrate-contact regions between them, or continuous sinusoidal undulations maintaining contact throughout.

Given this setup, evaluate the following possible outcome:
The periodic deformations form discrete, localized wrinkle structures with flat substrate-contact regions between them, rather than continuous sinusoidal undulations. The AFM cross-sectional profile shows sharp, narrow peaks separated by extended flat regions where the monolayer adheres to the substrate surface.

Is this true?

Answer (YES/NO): YES